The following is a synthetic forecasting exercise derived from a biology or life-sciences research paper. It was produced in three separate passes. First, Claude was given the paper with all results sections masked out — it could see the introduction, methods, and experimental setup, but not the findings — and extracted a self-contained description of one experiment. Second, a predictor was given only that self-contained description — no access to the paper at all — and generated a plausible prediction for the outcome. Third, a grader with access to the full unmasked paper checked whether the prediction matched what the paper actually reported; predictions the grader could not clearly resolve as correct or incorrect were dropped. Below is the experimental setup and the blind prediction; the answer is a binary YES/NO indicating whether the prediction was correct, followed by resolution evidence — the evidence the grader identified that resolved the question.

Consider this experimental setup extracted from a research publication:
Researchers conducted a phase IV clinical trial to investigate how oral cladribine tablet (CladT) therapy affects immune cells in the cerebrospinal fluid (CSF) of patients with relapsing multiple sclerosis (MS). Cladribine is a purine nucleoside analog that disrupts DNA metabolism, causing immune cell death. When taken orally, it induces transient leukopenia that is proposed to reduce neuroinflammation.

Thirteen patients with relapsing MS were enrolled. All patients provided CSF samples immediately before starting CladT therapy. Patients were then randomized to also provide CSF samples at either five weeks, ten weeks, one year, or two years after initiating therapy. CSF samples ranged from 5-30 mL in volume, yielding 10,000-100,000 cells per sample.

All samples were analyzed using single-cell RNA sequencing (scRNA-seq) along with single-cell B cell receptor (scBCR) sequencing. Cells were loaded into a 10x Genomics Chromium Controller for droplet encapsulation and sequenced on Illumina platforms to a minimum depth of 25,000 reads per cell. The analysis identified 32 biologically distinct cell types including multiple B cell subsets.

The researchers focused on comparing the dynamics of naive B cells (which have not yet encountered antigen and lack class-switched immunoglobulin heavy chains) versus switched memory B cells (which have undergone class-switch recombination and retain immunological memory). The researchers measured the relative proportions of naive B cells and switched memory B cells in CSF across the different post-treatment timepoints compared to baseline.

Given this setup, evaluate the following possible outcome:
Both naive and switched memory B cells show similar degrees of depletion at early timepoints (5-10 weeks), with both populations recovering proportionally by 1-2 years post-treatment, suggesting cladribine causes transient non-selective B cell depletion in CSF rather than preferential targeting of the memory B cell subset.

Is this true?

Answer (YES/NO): NO